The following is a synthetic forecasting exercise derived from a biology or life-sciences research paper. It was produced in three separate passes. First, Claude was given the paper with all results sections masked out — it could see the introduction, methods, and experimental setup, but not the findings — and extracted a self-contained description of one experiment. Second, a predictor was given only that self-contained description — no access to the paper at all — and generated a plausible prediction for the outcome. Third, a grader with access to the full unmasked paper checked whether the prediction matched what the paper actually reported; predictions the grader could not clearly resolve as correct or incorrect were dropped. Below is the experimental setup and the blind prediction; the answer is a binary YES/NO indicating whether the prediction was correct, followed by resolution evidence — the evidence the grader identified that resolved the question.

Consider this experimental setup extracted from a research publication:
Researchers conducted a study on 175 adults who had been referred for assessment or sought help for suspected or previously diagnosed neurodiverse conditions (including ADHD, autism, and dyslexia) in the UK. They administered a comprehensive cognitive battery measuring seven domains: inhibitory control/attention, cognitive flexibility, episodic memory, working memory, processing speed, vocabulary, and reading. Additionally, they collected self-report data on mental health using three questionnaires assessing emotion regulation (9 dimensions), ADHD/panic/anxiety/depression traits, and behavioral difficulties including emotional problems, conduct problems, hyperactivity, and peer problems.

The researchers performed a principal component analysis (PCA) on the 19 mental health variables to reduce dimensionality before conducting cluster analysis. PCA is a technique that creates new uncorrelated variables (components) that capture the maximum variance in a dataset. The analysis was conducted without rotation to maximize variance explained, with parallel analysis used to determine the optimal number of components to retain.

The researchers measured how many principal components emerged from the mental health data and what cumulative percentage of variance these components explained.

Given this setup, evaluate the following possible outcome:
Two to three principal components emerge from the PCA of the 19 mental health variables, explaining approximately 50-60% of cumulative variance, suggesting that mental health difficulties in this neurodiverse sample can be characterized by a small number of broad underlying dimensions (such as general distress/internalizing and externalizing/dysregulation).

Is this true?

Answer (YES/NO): NO